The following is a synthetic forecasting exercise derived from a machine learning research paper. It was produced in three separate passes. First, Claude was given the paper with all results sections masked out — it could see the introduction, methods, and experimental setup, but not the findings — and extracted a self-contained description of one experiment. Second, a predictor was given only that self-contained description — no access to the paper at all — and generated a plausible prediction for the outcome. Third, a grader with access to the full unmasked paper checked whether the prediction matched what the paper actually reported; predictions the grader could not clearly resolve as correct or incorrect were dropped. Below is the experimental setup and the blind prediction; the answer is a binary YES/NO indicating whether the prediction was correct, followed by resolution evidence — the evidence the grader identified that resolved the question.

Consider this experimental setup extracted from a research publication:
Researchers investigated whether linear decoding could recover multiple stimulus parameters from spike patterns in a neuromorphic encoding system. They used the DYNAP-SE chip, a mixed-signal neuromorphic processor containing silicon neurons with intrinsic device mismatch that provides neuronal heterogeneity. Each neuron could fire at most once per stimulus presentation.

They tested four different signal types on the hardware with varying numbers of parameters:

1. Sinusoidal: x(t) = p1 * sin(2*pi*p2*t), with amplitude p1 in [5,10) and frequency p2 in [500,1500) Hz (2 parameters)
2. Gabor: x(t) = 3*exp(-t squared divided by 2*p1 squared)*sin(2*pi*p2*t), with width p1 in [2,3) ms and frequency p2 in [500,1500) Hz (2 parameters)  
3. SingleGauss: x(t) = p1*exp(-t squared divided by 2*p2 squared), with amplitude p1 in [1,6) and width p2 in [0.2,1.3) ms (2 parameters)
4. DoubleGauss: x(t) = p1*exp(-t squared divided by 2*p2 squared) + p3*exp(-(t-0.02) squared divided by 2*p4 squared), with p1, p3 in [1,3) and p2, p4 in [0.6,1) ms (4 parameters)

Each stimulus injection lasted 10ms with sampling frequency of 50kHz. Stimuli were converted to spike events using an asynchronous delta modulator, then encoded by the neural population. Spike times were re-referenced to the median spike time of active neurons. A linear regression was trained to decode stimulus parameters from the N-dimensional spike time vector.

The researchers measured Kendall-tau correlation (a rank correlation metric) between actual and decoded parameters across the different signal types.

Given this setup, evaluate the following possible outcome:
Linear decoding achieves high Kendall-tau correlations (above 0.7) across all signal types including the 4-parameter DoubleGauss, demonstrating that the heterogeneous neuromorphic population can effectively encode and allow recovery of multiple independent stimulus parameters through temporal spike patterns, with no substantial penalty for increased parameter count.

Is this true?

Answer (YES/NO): YES